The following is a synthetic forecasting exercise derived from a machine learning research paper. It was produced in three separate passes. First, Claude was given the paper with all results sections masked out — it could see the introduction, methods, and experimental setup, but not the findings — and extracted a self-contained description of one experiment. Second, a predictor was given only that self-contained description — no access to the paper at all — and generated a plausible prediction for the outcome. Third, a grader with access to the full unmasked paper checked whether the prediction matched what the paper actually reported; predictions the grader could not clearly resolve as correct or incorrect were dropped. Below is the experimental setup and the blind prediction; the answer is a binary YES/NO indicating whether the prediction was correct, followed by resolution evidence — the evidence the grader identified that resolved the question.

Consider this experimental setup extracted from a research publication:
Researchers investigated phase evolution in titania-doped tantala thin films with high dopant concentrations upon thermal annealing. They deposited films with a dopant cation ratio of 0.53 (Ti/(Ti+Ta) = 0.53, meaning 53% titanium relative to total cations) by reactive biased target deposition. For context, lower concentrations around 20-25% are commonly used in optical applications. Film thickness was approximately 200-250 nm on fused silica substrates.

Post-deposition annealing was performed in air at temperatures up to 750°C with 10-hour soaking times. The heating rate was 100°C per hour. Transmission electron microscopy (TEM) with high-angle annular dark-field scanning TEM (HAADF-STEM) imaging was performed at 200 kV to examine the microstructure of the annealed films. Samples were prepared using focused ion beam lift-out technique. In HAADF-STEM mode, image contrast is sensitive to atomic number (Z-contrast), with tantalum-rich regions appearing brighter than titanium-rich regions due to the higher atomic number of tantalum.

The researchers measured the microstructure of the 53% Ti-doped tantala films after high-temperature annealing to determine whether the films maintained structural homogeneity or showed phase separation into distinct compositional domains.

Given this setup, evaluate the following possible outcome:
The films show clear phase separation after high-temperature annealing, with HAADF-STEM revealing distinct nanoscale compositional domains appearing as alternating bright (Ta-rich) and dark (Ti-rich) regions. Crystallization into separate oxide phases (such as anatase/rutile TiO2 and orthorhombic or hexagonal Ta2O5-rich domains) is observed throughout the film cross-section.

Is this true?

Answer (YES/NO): NO